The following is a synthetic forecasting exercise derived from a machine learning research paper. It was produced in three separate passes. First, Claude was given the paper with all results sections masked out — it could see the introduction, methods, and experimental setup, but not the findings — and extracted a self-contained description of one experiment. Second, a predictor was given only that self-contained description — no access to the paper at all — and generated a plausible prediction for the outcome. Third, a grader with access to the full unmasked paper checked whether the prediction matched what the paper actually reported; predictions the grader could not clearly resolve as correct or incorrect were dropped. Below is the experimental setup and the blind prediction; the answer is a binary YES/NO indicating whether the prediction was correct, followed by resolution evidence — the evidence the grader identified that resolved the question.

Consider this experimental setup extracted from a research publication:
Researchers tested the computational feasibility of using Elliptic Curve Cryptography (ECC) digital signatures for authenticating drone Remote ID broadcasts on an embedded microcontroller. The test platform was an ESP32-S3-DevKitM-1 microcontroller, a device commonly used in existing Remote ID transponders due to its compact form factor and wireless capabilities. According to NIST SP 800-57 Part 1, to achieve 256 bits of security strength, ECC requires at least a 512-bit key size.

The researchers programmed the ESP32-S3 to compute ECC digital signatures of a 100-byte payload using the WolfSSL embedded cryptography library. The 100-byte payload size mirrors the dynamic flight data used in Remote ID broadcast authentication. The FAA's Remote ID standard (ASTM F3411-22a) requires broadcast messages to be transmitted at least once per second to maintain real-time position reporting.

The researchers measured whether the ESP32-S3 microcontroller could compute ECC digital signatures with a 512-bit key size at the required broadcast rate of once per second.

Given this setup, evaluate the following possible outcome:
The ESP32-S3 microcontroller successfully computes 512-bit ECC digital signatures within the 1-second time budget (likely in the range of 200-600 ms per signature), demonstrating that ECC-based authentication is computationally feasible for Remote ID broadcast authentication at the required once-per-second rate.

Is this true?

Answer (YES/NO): NO